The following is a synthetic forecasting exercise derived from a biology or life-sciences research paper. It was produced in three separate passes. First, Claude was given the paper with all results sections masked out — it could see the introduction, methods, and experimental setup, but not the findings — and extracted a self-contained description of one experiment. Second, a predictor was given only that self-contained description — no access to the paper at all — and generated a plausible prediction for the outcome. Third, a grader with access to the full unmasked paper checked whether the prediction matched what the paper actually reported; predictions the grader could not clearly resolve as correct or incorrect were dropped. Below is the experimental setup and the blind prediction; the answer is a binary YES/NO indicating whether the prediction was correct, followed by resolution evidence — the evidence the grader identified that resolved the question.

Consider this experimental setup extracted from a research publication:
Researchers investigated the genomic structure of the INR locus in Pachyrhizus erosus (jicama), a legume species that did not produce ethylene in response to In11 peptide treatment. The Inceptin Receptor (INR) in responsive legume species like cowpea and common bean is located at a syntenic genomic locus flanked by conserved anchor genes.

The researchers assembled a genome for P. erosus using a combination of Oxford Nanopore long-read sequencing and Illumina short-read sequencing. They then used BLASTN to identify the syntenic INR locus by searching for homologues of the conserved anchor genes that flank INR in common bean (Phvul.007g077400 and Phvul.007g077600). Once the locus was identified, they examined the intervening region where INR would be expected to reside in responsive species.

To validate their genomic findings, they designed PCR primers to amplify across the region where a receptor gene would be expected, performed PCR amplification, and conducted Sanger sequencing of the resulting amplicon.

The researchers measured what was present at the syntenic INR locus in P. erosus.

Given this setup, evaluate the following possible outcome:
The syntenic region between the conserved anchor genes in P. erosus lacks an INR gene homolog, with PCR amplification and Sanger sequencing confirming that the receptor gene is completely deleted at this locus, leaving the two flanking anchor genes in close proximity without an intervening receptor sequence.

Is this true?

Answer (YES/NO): NO